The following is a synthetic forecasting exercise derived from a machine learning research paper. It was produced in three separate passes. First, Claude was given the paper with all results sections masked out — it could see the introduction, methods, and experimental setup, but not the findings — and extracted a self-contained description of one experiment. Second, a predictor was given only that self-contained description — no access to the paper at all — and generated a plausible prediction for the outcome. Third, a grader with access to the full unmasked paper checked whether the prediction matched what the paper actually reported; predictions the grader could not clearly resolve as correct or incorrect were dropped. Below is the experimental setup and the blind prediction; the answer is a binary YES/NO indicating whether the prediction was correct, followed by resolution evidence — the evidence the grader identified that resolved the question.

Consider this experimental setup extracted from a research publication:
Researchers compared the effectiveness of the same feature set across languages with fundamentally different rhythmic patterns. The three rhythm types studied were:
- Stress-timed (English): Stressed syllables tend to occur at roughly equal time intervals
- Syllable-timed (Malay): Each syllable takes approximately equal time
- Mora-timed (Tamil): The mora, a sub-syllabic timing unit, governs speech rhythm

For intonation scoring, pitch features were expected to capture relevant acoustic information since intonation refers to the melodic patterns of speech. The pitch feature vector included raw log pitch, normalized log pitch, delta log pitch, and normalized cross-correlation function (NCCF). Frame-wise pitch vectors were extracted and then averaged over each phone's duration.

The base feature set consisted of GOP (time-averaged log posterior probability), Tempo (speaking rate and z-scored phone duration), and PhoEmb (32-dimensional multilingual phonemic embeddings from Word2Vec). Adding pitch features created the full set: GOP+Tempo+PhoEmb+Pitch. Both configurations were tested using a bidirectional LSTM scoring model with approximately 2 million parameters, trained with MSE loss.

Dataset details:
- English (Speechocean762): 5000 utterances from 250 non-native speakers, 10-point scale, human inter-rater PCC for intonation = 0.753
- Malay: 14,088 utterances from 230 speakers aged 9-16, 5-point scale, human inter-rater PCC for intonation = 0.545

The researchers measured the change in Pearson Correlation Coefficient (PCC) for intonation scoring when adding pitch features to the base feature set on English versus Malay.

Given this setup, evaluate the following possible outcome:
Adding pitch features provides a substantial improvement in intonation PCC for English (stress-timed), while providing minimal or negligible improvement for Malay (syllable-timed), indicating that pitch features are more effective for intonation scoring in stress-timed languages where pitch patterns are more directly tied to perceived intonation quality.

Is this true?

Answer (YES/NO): NO